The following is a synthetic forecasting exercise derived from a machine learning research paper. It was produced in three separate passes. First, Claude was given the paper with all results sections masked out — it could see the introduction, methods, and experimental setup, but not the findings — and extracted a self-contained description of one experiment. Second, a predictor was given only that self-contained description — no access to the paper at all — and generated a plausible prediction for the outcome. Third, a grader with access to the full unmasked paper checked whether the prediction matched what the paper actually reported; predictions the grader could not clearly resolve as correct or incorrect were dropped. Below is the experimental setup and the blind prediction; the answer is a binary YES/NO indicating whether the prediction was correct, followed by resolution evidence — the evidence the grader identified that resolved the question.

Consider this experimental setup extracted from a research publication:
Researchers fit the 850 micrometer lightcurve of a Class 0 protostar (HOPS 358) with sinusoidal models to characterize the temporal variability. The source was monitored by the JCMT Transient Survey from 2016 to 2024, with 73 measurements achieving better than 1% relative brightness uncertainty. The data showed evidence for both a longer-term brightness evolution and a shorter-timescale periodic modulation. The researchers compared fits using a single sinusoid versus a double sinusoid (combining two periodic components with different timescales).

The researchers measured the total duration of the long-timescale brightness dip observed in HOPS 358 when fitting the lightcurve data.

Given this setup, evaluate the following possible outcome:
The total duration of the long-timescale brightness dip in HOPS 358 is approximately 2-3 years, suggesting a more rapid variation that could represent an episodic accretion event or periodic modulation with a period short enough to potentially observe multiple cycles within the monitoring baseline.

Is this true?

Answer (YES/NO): NO